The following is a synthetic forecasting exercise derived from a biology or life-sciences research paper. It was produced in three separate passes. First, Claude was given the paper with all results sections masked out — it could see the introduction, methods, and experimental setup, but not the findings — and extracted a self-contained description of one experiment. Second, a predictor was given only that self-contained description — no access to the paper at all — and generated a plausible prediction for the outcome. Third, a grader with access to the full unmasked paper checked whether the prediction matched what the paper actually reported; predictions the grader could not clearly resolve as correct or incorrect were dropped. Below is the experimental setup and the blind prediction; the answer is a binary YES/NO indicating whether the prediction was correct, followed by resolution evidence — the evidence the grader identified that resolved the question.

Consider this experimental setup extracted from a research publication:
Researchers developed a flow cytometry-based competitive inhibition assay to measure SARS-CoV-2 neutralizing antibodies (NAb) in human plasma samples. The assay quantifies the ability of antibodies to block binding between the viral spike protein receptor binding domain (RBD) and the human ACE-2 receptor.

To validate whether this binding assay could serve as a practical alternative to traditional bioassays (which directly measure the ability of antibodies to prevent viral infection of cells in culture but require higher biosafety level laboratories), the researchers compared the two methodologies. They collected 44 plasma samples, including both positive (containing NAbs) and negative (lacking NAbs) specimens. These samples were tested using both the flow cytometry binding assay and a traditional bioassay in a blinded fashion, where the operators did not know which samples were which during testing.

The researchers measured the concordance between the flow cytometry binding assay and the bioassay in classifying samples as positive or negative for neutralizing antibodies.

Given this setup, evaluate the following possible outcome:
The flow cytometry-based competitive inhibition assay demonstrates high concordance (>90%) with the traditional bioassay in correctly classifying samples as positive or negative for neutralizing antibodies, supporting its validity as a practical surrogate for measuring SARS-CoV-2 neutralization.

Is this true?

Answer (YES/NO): YES